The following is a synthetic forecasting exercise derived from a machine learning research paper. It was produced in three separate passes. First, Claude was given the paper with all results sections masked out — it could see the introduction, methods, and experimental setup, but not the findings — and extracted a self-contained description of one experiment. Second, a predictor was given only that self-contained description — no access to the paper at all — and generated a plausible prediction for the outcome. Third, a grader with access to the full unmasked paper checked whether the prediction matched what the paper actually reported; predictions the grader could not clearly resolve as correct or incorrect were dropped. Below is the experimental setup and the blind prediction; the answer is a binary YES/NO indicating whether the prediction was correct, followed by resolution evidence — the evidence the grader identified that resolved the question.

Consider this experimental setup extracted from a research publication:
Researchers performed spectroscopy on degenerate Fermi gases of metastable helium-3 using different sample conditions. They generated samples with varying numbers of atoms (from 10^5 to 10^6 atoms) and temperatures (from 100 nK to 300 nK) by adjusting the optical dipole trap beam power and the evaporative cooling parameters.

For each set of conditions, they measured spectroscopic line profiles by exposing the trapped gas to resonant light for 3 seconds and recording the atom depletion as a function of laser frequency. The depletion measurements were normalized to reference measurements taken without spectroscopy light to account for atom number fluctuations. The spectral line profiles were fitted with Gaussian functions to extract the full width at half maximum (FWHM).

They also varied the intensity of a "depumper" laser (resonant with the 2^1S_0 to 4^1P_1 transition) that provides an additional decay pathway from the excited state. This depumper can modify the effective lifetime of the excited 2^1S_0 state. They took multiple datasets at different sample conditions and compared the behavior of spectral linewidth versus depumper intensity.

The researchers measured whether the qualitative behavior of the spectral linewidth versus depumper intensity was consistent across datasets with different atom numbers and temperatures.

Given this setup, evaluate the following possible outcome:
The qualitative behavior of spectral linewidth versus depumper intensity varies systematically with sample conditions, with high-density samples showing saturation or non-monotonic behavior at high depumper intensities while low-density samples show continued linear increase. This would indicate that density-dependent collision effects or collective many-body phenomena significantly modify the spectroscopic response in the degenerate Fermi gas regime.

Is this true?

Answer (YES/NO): NO